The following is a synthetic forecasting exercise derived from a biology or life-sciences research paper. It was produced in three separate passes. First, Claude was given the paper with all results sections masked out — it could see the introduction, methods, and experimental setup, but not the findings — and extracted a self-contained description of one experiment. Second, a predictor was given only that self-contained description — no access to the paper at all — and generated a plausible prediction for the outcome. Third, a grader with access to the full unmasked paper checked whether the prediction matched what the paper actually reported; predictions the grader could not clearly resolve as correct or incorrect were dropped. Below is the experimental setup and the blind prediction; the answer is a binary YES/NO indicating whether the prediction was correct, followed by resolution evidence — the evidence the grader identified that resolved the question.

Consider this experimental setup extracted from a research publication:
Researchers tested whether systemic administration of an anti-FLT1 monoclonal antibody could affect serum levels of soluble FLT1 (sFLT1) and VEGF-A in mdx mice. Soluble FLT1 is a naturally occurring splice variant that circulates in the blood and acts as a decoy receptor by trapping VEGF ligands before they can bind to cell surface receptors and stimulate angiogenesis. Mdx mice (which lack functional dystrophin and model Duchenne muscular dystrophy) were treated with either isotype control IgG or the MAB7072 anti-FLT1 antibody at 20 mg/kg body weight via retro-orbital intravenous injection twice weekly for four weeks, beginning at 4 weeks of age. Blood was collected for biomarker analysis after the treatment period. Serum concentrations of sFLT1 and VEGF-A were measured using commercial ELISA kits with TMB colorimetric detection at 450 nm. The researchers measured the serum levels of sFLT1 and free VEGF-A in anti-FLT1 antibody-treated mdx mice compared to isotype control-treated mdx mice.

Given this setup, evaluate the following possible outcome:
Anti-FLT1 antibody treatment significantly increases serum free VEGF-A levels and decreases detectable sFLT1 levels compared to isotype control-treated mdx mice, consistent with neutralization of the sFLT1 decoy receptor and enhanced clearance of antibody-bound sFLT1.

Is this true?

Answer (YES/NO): YES